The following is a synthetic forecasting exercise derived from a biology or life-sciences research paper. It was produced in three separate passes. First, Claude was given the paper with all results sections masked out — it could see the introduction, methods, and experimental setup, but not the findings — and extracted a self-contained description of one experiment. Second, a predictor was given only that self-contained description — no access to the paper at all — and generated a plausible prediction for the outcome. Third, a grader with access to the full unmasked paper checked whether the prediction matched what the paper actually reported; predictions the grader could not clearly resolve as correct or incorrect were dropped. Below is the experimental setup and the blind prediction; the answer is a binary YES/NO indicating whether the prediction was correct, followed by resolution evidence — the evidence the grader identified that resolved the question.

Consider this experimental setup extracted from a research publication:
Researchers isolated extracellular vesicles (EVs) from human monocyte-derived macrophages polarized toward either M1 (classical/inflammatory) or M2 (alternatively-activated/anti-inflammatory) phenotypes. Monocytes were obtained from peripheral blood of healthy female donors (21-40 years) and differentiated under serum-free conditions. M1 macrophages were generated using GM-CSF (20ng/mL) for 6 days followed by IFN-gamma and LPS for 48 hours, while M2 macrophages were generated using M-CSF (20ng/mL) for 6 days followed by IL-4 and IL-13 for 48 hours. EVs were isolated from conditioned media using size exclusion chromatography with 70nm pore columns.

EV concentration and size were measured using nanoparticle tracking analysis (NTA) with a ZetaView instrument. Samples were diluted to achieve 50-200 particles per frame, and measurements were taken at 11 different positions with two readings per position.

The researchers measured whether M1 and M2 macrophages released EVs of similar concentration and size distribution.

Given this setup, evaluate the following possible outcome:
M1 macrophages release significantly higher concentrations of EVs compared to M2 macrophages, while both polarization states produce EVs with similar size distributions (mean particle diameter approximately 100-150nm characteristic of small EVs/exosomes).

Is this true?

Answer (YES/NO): NO